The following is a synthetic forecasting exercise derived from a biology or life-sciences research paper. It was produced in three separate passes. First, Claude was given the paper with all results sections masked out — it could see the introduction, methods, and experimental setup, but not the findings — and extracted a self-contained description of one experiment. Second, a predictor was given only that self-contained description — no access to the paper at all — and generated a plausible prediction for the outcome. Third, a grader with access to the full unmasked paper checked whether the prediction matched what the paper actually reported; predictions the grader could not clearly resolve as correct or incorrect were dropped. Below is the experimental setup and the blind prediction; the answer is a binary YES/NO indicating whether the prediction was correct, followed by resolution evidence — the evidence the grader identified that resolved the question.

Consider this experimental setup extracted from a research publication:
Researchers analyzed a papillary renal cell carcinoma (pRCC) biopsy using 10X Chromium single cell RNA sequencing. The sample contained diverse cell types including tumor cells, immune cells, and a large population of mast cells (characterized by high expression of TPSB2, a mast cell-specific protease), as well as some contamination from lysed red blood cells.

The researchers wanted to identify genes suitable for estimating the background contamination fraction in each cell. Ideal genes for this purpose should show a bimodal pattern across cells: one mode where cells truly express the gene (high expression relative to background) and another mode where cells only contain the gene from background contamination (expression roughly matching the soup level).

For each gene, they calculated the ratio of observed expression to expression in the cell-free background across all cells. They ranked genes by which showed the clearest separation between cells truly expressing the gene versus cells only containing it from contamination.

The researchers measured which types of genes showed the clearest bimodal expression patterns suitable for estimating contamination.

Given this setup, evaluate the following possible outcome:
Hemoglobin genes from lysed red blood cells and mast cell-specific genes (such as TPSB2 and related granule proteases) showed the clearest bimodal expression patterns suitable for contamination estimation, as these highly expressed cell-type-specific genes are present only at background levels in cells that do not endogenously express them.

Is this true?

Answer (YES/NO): YES